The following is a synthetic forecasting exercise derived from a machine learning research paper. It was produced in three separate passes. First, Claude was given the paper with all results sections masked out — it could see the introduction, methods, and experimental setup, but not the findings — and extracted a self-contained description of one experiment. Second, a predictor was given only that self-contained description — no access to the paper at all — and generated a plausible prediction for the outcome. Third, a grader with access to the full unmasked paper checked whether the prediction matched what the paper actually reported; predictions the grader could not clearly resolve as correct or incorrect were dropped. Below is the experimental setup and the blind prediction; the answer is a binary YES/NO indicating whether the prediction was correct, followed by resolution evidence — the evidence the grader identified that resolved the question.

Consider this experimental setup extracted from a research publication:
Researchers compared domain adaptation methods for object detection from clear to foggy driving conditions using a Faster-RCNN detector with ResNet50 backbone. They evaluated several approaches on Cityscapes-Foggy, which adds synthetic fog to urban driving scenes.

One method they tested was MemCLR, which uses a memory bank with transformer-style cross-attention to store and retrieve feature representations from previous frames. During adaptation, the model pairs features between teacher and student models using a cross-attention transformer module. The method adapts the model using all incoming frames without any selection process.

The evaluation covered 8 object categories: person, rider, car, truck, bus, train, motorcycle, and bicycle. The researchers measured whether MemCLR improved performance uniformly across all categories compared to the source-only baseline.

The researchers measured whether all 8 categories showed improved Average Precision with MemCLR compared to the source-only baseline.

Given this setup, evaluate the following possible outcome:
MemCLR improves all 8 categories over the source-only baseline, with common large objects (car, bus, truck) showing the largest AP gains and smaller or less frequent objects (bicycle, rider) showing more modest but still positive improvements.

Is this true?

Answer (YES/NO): NO